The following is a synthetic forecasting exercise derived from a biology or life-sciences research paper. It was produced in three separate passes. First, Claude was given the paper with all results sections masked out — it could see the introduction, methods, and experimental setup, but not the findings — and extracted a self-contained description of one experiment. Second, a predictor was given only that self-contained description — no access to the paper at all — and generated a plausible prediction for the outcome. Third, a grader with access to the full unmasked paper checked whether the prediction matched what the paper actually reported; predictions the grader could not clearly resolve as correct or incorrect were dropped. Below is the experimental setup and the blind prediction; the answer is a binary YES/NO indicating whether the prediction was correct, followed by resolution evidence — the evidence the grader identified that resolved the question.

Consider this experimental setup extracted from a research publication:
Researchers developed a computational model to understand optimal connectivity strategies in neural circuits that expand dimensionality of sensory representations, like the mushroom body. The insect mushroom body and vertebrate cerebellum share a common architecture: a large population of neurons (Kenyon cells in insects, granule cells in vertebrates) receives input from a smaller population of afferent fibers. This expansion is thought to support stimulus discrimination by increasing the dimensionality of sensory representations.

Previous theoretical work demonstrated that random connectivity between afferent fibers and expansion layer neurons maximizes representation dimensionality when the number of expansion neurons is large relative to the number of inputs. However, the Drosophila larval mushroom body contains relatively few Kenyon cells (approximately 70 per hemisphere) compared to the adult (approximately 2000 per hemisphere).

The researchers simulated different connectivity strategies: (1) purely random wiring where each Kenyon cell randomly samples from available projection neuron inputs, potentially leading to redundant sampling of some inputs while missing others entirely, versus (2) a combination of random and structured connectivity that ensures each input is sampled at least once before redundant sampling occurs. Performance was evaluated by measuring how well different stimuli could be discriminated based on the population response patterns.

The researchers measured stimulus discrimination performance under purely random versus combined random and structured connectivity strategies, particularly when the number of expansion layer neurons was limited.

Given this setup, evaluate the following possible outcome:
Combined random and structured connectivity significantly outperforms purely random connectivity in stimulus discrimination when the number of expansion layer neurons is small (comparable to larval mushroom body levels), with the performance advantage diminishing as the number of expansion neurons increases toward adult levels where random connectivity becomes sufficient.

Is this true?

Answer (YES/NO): YES